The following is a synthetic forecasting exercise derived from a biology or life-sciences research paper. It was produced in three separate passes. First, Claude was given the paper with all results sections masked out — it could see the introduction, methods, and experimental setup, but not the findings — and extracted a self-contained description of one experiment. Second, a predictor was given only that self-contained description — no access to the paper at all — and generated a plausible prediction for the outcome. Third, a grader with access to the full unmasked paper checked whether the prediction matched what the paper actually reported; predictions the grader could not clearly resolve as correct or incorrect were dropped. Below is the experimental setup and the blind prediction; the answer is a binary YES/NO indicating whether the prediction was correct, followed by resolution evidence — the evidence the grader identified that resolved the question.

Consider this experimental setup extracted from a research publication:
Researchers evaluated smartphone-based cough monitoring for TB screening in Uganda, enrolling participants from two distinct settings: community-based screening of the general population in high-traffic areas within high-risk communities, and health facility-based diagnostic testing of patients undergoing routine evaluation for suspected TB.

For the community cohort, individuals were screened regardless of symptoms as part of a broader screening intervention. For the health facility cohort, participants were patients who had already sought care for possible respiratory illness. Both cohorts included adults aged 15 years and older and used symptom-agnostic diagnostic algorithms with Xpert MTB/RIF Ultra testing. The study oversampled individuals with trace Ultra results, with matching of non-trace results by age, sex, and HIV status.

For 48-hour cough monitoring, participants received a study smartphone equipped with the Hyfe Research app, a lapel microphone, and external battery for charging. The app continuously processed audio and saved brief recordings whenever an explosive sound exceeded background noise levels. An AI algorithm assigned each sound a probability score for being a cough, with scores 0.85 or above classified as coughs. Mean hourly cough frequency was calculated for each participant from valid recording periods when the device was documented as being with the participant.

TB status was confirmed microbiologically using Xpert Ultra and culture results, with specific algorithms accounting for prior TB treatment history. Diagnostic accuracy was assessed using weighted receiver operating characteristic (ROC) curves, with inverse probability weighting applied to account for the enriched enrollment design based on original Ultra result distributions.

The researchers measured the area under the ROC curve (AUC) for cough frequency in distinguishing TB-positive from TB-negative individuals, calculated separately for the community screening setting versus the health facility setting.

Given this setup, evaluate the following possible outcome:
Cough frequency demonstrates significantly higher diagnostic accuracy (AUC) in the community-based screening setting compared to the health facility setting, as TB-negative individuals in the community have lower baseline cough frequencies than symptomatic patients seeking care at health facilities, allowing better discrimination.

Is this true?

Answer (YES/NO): NO